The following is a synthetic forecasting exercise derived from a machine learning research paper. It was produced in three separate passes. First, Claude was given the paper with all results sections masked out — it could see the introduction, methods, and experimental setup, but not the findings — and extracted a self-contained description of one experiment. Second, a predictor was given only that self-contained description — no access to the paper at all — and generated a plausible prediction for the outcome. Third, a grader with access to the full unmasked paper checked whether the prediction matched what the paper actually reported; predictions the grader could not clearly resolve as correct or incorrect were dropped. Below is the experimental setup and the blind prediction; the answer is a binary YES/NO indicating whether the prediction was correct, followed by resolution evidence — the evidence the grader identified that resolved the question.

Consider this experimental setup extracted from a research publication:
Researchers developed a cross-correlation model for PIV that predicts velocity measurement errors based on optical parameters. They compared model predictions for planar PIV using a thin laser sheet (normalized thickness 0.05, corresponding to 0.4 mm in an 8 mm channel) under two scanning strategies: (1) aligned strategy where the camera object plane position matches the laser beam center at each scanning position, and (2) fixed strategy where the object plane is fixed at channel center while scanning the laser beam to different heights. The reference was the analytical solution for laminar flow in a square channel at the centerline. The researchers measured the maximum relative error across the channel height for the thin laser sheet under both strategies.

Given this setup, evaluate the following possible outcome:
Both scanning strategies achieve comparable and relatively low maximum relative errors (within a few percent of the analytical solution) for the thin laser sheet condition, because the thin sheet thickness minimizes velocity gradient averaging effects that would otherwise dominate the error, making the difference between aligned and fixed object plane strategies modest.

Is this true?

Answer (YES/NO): NO